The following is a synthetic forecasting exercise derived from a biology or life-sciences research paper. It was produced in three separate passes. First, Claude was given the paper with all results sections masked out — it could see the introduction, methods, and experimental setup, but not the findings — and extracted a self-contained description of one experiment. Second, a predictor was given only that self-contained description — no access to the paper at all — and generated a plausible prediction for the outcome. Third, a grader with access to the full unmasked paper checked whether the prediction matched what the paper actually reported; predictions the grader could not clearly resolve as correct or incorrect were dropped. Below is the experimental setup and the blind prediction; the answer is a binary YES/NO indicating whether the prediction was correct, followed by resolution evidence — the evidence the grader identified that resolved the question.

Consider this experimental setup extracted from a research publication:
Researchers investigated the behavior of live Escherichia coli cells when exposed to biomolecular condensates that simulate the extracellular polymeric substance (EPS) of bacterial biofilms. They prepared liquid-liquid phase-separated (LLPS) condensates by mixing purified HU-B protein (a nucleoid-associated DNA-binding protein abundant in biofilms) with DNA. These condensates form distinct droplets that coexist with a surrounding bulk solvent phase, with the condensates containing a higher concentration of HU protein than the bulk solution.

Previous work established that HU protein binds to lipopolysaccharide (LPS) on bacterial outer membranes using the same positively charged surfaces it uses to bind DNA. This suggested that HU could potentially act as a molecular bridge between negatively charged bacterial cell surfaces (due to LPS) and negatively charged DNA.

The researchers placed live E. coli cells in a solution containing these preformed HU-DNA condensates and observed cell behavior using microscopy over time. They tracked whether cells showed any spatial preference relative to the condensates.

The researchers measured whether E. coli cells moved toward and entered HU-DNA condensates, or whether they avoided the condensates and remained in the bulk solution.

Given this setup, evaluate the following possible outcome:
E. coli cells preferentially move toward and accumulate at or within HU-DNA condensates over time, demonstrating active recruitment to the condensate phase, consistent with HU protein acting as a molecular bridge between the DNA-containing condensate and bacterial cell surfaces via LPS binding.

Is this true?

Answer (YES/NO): YES